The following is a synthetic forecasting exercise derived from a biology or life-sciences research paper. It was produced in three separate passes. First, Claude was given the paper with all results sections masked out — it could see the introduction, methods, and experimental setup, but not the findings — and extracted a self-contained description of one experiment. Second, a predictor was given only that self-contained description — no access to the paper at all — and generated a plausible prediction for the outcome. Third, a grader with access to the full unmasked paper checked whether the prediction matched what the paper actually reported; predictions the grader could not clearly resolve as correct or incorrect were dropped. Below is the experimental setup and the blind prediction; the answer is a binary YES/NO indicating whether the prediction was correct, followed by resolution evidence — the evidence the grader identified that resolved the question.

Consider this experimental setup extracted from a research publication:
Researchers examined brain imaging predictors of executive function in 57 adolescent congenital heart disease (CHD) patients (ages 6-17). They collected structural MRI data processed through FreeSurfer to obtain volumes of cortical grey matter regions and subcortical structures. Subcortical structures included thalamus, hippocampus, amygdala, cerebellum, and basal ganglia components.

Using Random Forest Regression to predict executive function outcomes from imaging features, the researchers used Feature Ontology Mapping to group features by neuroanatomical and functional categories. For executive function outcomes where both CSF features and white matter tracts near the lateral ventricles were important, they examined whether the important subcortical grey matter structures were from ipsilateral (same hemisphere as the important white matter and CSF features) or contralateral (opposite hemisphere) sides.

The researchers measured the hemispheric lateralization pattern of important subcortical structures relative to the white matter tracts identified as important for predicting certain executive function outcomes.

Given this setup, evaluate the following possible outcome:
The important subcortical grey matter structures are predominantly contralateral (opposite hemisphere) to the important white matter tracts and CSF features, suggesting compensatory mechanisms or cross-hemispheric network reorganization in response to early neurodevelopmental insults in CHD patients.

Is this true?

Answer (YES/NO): YES